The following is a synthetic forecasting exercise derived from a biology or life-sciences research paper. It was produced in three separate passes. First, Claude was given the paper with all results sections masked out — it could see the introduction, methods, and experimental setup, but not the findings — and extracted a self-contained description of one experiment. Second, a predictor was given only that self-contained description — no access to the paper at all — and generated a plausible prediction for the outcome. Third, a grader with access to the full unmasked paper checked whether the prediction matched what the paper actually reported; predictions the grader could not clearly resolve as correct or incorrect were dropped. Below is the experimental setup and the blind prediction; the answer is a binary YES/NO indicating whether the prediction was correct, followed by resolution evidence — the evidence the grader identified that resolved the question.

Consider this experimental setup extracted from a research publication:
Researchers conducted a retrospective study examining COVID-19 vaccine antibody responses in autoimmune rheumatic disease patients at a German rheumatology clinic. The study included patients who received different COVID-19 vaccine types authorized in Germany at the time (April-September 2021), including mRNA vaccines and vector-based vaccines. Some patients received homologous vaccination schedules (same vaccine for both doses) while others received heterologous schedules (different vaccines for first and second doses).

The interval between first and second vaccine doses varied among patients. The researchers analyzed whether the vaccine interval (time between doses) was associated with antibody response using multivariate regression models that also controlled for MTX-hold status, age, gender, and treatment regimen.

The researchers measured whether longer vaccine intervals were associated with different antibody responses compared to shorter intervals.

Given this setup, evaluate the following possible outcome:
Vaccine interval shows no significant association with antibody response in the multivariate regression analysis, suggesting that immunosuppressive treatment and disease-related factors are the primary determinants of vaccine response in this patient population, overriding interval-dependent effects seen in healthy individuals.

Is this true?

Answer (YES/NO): NO